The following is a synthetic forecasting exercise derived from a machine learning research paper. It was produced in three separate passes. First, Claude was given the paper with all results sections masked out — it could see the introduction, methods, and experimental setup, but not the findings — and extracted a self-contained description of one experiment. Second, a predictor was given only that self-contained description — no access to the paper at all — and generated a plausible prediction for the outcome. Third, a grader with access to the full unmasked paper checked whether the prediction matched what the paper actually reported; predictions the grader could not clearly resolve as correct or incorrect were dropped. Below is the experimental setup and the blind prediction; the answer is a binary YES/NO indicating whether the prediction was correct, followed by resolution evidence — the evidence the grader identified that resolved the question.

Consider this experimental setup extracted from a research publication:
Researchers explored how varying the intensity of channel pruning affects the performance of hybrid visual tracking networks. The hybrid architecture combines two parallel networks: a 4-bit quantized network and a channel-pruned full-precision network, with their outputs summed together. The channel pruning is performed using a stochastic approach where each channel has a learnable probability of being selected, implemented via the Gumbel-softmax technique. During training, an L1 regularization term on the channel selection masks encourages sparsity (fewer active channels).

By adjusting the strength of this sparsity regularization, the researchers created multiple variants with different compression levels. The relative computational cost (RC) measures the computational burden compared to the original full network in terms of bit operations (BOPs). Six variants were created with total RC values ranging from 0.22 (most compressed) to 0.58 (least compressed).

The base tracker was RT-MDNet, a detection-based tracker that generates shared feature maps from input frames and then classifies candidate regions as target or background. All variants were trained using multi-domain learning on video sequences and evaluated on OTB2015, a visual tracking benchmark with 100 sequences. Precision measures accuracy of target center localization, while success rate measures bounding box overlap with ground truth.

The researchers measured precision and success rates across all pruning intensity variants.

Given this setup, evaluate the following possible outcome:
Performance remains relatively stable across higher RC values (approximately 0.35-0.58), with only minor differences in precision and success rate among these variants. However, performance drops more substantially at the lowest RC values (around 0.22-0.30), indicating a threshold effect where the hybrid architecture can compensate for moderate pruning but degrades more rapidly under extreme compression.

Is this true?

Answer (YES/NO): NO